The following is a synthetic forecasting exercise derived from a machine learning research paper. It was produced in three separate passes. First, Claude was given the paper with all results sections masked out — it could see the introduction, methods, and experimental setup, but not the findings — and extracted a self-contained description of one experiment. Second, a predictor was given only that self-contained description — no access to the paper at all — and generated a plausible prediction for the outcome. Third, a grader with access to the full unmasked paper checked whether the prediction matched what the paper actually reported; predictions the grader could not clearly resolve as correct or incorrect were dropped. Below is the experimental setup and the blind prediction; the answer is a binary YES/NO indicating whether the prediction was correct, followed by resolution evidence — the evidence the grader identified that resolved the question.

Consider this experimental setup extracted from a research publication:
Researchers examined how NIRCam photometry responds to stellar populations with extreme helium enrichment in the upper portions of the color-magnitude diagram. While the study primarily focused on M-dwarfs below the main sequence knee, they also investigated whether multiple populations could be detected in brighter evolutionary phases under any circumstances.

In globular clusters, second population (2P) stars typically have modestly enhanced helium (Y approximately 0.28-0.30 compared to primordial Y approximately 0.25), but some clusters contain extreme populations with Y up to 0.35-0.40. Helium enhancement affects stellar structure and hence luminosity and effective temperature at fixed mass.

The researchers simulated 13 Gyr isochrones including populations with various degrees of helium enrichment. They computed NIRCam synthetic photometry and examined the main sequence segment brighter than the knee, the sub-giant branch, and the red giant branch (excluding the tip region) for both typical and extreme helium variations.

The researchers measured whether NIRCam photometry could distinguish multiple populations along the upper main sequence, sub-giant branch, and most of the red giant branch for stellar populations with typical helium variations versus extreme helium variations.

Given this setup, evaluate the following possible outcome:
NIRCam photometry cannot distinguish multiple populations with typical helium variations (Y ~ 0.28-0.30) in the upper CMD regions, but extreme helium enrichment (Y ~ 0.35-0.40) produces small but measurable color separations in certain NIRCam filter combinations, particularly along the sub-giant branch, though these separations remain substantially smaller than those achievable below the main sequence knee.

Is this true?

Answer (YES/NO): NO